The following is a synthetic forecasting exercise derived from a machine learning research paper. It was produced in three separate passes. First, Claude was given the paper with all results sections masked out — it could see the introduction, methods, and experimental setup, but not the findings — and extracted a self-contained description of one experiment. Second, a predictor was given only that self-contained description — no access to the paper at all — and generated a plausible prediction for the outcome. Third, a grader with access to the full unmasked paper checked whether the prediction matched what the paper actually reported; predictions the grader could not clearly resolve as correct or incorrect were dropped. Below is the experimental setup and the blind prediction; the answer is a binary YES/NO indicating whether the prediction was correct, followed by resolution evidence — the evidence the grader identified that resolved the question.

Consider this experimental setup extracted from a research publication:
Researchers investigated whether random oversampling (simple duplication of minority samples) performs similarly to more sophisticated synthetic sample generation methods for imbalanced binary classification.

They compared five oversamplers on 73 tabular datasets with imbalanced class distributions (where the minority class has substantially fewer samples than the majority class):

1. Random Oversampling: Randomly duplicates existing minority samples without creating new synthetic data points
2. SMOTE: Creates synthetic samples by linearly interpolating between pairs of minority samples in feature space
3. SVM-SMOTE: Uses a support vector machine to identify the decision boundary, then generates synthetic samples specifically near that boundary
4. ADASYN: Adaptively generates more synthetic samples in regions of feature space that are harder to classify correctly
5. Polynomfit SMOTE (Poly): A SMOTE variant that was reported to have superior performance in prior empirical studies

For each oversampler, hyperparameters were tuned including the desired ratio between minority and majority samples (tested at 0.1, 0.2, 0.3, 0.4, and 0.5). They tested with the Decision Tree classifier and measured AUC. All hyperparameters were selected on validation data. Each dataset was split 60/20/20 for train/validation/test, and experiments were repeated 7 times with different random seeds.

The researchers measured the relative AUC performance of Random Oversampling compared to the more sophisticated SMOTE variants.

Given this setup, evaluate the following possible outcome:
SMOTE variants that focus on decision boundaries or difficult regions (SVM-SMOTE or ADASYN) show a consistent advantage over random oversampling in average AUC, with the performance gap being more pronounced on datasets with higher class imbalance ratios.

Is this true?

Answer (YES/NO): NO